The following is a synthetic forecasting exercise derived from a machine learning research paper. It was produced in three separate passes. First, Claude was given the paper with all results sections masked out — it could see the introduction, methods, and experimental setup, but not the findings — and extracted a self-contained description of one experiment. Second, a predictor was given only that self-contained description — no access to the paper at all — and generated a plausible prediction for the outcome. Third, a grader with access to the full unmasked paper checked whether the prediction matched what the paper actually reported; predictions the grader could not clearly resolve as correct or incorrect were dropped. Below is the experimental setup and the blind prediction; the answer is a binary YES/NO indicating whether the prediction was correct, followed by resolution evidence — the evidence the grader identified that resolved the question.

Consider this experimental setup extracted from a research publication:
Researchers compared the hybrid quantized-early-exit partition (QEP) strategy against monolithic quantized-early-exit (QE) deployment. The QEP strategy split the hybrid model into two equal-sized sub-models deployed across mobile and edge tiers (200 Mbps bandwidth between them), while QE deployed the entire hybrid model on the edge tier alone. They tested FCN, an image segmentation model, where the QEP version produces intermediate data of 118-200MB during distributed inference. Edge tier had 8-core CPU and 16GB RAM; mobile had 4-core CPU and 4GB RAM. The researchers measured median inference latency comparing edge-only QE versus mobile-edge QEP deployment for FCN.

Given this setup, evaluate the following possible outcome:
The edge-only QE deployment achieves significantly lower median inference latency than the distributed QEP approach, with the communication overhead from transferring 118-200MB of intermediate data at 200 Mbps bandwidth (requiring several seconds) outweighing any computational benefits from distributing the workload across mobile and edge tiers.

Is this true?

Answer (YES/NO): YES